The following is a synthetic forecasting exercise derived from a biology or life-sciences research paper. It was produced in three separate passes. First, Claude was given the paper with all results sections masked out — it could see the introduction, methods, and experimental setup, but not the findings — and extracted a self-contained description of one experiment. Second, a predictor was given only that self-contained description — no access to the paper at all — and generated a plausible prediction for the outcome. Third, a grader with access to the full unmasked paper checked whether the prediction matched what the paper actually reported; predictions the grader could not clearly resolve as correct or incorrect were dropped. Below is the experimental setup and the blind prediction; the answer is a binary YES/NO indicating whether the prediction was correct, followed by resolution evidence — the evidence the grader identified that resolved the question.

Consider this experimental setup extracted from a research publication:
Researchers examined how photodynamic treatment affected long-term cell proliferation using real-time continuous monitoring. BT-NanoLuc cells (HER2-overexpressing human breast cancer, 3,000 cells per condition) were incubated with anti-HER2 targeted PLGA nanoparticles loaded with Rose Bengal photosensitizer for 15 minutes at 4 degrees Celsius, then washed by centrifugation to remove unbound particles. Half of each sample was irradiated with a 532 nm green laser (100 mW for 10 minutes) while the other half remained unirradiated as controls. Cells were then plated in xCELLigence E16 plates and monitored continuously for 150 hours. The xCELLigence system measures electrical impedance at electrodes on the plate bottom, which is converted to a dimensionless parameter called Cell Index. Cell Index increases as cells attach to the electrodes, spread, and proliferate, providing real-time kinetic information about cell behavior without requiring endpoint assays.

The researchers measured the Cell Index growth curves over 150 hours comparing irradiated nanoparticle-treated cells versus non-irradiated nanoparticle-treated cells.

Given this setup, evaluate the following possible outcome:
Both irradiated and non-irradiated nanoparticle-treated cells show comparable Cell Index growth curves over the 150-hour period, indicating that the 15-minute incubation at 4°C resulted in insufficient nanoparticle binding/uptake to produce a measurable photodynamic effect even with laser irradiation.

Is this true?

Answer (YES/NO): NO